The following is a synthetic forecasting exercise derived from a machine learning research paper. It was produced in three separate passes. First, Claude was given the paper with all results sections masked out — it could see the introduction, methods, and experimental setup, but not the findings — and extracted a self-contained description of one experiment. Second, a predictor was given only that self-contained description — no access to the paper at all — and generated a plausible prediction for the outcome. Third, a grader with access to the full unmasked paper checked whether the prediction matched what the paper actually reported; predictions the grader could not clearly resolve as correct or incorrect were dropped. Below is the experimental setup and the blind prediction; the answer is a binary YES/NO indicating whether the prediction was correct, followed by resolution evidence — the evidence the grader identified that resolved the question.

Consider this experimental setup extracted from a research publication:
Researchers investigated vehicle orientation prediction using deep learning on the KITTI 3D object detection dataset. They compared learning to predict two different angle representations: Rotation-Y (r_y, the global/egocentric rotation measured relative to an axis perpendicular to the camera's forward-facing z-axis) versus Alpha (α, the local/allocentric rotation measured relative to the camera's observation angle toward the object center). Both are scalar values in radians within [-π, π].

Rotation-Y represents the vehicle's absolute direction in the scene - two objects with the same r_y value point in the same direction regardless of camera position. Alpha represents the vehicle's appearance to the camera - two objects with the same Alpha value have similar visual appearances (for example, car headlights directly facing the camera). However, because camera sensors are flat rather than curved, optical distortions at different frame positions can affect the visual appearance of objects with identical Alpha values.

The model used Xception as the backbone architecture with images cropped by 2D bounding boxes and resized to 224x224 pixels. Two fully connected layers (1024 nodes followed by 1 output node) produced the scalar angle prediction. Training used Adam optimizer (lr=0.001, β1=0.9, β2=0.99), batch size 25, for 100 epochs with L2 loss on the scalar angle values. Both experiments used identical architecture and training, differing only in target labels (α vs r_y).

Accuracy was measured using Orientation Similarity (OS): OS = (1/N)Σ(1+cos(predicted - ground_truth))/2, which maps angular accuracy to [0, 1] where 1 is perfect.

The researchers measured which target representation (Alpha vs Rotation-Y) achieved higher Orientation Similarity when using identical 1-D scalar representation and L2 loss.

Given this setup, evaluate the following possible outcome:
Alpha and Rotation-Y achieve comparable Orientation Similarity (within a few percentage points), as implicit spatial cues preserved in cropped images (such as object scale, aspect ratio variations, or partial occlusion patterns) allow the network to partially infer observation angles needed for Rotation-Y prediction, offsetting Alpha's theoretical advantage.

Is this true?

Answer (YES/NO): YES